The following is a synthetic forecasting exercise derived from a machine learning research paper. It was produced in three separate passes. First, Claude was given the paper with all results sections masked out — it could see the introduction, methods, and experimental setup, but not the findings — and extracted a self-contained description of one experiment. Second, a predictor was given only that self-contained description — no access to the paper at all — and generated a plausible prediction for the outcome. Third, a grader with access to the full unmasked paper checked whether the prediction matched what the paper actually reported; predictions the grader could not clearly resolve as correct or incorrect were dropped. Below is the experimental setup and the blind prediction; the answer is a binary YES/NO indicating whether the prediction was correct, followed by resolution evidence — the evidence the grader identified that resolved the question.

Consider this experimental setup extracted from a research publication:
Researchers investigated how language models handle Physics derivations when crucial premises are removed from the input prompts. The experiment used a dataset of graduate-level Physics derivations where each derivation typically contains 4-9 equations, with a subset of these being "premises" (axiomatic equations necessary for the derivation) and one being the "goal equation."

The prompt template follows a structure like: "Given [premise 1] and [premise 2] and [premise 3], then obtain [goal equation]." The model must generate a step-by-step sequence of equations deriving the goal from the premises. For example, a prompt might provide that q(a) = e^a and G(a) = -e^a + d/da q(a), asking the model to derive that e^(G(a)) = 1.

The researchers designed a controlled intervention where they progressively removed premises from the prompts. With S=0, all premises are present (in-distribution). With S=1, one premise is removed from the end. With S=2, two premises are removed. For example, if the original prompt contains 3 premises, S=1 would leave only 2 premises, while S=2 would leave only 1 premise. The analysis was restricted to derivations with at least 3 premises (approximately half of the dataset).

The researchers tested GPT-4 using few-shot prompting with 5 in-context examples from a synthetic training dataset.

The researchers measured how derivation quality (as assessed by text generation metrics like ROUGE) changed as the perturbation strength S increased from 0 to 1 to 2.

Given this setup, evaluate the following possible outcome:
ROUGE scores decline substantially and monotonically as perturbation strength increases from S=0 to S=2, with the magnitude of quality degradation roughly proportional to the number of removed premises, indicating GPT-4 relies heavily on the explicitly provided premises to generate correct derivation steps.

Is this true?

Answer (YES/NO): NO